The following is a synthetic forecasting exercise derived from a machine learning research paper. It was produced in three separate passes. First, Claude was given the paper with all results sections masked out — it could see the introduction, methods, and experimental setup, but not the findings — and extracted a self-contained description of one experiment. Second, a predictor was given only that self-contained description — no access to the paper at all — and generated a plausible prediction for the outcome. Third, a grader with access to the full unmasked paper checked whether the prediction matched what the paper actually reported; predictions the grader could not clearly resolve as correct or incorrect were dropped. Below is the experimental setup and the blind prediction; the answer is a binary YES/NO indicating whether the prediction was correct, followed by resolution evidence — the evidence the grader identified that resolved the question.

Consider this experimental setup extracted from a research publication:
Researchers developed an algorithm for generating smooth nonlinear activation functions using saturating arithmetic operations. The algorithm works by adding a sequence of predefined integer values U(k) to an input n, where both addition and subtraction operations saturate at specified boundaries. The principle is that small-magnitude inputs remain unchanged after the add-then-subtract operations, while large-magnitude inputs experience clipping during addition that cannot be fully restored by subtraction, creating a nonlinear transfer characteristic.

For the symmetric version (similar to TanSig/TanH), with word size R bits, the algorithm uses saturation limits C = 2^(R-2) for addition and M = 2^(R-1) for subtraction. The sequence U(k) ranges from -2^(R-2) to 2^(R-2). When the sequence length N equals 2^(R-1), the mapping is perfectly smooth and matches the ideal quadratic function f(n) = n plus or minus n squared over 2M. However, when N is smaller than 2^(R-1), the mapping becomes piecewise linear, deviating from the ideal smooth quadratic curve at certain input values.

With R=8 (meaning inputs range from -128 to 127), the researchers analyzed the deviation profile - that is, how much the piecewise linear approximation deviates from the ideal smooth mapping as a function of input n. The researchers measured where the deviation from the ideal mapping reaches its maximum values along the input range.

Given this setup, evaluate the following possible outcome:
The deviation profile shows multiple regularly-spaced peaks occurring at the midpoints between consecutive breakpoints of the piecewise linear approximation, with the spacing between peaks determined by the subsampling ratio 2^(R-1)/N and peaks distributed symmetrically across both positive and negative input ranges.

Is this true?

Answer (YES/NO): NO